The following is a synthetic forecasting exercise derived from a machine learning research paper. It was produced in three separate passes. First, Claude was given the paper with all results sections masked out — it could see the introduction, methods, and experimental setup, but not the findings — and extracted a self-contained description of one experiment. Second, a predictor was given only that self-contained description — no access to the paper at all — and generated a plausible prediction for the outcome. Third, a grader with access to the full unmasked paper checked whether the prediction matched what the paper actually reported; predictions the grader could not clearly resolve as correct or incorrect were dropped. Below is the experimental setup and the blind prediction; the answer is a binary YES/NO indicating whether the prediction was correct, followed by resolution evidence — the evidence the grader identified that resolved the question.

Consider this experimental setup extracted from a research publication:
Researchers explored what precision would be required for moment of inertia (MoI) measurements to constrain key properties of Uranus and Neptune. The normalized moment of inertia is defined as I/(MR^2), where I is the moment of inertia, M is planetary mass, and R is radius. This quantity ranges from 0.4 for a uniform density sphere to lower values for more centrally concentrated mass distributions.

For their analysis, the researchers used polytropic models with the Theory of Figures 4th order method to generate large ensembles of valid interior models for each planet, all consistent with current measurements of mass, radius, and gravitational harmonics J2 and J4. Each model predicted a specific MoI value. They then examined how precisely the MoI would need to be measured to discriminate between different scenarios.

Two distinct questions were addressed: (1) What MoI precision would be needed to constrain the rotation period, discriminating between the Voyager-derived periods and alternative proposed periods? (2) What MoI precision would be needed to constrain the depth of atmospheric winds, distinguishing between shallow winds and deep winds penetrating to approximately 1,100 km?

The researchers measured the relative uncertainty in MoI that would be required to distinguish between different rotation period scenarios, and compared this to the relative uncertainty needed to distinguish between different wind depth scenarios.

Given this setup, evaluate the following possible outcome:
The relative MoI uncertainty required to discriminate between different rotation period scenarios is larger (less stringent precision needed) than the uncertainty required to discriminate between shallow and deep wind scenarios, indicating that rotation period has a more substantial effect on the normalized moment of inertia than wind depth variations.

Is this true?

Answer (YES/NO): YES